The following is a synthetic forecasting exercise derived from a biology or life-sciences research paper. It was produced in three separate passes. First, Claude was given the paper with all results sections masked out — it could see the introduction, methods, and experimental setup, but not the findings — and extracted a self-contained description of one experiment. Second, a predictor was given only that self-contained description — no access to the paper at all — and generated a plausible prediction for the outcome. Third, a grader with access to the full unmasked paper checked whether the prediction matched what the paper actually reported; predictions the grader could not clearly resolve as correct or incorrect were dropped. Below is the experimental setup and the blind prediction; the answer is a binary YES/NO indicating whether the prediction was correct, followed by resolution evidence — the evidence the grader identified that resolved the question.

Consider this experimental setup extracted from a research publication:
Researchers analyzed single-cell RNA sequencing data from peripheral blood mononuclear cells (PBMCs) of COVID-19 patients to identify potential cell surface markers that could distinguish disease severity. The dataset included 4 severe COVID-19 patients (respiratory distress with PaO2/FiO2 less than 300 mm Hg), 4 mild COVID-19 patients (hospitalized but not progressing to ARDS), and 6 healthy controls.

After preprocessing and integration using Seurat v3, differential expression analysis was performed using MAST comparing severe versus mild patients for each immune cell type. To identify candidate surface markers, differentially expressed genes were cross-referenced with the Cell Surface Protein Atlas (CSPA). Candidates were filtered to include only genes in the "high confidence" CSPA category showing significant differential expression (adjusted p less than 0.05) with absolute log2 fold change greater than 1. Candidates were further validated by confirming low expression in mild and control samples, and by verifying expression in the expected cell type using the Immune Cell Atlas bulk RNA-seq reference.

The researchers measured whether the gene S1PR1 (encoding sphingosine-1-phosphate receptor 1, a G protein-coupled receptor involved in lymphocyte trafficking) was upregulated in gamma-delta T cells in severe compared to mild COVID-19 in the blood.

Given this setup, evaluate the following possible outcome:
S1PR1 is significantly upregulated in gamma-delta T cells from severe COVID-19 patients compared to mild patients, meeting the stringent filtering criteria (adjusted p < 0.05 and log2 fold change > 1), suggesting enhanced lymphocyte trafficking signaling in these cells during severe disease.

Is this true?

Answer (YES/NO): YES